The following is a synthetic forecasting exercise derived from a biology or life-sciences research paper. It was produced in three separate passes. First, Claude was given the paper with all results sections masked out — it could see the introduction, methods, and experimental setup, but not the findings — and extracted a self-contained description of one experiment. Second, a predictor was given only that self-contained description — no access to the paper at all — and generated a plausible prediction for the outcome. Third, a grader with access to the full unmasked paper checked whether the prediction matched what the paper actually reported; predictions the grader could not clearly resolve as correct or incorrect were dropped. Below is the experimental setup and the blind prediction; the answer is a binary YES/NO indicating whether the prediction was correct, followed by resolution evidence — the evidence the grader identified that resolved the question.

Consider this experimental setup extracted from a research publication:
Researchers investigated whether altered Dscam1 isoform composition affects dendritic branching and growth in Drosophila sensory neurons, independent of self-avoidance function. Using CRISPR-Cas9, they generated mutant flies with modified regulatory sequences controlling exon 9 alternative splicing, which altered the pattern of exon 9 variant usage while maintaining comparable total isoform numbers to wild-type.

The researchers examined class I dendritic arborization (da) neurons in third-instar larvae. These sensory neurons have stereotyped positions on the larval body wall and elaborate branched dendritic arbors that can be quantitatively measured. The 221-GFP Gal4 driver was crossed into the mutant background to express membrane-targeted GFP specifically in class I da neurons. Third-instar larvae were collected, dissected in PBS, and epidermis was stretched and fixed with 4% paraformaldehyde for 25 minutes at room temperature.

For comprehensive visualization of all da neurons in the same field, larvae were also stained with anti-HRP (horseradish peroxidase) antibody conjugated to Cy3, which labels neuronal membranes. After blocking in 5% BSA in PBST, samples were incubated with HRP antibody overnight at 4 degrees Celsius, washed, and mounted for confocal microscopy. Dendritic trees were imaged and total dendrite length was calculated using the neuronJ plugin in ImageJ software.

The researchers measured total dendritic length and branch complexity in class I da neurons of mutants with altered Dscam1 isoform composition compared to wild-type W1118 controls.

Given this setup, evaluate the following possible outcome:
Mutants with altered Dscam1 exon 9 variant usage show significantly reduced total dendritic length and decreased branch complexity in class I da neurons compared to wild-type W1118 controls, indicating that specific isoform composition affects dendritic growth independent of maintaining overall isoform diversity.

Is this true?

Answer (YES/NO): NO